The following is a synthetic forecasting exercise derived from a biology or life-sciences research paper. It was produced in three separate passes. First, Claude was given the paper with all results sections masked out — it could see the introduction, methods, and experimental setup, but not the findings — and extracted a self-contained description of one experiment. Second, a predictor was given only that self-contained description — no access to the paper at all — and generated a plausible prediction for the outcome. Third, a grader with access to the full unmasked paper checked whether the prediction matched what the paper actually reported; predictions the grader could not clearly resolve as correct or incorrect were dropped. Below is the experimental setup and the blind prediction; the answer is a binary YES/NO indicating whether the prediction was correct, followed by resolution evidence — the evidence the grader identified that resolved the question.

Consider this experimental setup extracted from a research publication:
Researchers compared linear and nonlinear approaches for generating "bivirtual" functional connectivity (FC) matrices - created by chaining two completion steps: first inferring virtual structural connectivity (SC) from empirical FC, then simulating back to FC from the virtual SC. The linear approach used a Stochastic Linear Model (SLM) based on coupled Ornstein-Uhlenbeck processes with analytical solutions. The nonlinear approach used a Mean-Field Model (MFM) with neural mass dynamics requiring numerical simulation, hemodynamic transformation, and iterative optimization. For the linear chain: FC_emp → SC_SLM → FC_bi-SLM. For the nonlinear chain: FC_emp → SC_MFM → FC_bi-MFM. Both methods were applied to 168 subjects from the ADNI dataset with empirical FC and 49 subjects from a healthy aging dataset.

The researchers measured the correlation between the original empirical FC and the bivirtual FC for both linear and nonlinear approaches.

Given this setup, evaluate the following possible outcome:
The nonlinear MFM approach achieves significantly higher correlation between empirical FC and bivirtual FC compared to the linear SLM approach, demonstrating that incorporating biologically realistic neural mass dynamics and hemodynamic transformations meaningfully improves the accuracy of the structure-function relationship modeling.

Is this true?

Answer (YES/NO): NO